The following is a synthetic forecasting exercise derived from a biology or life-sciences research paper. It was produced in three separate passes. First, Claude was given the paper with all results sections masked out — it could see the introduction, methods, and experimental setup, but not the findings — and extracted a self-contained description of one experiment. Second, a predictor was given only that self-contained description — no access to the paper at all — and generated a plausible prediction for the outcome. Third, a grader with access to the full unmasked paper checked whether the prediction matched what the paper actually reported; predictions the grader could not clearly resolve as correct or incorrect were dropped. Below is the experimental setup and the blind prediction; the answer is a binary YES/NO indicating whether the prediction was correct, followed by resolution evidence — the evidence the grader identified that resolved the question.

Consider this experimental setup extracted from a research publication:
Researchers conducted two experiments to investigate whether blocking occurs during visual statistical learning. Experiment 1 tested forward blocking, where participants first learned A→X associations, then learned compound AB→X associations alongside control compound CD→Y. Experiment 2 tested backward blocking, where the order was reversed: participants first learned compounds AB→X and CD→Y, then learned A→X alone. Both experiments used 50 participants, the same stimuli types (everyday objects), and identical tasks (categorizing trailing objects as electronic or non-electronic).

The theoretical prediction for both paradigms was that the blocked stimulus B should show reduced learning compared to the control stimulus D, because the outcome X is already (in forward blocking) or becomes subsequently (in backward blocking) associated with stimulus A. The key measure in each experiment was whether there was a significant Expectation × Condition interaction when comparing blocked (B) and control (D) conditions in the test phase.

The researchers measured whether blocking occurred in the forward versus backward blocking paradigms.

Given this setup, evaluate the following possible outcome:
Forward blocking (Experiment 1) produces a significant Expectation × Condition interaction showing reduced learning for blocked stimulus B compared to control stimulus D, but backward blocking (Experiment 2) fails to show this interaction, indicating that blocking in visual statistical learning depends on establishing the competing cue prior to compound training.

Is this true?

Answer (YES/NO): NO